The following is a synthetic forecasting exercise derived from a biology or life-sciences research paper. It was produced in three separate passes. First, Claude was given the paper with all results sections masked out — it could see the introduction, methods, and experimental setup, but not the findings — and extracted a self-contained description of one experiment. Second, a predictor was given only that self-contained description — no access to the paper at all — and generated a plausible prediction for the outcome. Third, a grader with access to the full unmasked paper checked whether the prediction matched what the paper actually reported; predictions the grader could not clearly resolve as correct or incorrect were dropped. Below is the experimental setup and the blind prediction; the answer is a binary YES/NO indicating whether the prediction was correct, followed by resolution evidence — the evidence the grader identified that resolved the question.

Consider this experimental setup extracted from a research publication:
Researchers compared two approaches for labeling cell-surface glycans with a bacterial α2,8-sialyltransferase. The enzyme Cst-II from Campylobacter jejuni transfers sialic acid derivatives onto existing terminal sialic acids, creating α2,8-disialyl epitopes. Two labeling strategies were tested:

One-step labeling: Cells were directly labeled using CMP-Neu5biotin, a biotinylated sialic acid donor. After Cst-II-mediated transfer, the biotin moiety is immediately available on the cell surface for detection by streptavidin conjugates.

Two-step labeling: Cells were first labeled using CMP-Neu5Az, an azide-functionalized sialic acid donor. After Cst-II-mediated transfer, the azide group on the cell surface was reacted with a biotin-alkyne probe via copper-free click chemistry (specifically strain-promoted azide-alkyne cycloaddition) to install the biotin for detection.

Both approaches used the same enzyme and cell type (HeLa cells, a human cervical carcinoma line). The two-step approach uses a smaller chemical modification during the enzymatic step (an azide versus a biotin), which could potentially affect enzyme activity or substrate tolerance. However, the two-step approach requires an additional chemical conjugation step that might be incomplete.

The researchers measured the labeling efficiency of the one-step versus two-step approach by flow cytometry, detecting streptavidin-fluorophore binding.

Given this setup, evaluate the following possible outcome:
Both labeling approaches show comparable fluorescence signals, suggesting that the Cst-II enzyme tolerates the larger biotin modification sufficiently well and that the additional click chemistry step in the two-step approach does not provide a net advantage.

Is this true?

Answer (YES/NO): NO